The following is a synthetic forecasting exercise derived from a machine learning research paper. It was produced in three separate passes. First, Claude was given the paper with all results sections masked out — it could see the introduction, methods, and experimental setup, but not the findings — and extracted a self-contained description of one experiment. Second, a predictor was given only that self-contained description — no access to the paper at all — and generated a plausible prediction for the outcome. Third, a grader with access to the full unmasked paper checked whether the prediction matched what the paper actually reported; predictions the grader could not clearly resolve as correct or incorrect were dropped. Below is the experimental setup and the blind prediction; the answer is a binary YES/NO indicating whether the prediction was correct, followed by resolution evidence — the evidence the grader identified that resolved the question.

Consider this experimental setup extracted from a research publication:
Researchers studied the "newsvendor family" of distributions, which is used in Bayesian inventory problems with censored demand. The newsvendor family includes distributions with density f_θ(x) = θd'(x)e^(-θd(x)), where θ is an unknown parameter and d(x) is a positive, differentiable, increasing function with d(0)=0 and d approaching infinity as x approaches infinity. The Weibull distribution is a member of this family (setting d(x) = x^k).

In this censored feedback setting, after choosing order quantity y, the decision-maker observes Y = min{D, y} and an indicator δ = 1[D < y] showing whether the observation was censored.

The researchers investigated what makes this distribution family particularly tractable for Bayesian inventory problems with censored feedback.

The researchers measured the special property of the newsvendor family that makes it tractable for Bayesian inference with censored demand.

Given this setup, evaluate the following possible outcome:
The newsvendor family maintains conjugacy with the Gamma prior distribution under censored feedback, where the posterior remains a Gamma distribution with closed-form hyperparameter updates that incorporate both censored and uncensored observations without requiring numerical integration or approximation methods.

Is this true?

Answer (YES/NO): YES